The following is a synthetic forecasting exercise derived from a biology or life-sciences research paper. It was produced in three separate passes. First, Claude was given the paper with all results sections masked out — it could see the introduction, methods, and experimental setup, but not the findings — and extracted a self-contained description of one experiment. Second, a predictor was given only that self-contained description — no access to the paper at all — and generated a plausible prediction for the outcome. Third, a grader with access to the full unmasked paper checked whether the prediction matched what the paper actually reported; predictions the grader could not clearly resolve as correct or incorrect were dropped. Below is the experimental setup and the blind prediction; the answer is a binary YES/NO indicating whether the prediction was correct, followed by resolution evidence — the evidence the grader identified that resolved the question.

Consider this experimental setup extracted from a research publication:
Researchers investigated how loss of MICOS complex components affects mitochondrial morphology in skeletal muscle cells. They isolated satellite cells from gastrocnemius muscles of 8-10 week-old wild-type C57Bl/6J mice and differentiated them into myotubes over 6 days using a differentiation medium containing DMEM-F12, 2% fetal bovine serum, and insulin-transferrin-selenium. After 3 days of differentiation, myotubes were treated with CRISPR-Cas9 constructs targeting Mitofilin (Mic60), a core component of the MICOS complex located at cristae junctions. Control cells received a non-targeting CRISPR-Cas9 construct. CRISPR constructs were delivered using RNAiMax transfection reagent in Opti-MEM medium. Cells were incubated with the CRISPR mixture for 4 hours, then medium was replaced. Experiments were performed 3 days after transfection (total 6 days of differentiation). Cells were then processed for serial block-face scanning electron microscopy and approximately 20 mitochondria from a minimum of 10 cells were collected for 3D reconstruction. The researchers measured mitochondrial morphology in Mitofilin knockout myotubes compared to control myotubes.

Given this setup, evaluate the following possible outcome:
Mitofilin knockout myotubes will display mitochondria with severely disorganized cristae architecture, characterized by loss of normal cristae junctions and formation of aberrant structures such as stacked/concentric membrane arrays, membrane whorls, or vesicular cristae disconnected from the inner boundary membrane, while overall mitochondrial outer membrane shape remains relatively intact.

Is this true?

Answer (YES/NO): NO